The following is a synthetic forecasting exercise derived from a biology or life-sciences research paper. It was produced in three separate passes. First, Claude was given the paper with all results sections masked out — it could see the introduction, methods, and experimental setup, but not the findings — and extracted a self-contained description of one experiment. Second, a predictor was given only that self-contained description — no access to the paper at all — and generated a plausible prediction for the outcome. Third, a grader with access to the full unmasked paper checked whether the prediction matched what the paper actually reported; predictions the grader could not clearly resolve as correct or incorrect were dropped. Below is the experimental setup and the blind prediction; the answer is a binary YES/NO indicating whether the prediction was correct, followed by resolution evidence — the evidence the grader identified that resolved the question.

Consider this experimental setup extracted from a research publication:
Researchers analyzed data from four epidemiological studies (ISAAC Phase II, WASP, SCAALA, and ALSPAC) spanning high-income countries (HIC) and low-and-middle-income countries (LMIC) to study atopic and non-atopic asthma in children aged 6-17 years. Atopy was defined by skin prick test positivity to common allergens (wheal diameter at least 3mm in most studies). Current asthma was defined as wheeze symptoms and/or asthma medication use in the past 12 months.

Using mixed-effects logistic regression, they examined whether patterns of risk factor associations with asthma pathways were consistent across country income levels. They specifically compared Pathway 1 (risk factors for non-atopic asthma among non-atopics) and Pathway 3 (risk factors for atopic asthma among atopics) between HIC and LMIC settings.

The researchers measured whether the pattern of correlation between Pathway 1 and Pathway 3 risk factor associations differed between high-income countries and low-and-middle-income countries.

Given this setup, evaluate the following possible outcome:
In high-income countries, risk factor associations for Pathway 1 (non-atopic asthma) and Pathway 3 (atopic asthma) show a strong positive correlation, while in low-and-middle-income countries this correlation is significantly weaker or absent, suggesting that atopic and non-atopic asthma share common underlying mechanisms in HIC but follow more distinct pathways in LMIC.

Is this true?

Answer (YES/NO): NO